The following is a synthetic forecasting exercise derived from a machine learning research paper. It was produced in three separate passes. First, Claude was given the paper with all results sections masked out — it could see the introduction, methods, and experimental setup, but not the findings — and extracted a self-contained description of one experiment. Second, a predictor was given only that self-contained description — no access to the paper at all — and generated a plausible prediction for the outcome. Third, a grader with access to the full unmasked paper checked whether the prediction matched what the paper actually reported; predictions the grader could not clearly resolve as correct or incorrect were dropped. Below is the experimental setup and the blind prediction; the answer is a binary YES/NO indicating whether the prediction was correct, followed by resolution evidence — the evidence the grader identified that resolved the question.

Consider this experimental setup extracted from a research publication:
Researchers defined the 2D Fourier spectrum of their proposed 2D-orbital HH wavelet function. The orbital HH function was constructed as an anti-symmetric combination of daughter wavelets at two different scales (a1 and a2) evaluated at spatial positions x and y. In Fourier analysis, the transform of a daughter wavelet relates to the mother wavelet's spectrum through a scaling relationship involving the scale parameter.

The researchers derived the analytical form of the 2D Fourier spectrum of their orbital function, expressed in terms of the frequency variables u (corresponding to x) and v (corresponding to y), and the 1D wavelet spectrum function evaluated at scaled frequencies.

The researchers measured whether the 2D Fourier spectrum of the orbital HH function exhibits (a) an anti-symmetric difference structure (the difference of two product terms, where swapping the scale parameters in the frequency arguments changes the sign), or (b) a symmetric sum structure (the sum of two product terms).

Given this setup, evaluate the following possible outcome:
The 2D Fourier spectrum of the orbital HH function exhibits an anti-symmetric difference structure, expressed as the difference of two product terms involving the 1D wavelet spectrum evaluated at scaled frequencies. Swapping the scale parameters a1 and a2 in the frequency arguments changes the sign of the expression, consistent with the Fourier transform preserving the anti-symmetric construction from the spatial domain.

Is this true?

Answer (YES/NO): YES